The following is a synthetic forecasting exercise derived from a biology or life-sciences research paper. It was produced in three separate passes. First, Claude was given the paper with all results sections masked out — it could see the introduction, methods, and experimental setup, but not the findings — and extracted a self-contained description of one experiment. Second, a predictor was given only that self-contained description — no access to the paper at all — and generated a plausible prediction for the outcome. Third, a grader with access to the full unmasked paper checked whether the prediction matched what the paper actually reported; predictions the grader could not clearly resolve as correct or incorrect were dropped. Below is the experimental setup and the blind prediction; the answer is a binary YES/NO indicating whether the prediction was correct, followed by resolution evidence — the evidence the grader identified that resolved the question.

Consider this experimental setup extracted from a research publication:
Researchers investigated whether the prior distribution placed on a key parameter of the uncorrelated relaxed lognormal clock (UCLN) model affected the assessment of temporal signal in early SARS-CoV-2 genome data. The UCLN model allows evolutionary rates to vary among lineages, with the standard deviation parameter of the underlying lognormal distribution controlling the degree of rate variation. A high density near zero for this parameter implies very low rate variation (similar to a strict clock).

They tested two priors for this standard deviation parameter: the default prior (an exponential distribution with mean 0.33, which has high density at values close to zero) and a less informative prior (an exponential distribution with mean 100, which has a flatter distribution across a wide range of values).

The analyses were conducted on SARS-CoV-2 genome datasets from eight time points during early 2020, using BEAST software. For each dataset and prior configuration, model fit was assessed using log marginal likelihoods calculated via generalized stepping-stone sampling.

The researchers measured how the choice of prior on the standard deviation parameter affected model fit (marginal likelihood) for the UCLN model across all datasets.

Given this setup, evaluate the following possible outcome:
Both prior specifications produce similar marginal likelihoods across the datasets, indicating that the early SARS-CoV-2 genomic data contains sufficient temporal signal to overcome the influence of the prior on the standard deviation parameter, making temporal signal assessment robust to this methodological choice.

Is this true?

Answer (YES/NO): NO